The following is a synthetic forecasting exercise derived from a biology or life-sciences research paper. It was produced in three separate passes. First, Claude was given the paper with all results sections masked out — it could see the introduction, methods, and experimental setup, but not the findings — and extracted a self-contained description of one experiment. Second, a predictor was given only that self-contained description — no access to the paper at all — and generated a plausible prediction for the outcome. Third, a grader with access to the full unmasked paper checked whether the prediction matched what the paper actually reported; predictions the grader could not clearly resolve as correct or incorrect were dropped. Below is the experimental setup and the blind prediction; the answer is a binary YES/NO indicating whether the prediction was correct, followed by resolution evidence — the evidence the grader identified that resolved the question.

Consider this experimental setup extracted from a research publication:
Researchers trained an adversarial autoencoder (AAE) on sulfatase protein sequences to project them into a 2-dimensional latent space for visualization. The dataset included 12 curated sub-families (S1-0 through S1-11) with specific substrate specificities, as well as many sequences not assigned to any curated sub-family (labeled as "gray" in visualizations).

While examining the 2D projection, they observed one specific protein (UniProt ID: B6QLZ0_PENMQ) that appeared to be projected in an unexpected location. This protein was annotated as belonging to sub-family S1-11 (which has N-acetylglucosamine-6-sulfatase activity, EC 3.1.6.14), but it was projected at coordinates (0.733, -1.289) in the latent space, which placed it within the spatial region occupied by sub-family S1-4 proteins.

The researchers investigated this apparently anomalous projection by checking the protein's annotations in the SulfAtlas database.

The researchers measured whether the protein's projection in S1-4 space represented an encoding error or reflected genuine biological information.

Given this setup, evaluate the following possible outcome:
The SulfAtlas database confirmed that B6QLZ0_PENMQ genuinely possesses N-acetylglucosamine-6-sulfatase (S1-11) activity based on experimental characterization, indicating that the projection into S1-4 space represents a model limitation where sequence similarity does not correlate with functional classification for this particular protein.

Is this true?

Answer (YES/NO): NO